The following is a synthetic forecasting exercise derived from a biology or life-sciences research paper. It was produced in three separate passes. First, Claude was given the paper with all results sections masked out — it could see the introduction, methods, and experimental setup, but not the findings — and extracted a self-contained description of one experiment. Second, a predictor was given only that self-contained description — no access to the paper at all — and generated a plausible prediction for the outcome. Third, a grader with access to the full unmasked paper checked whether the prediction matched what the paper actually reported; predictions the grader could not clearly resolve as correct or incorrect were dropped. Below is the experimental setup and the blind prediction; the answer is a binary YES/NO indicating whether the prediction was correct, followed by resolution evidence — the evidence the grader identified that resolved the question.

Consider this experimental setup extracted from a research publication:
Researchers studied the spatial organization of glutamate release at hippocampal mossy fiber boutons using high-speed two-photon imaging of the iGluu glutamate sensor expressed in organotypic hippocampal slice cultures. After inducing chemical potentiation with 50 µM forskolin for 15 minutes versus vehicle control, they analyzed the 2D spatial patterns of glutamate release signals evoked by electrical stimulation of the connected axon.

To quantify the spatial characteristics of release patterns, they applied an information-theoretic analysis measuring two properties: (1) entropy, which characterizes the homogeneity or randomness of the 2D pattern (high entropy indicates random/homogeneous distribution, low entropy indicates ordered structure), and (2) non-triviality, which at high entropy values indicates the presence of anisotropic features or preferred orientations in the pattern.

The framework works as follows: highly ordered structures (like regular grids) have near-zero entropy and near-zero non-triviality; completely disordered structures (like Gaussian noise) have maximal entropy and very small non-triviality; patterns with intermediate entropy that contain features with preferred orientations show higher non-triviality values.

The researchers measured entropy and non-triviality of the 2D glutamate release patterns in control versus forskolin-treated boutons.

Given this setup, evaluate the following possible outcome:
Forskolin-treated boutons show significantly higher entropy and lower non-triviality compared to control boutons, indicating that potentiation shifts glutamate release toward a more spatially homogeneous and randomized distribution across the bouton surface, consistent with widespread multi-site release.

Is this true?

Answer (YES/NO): YES